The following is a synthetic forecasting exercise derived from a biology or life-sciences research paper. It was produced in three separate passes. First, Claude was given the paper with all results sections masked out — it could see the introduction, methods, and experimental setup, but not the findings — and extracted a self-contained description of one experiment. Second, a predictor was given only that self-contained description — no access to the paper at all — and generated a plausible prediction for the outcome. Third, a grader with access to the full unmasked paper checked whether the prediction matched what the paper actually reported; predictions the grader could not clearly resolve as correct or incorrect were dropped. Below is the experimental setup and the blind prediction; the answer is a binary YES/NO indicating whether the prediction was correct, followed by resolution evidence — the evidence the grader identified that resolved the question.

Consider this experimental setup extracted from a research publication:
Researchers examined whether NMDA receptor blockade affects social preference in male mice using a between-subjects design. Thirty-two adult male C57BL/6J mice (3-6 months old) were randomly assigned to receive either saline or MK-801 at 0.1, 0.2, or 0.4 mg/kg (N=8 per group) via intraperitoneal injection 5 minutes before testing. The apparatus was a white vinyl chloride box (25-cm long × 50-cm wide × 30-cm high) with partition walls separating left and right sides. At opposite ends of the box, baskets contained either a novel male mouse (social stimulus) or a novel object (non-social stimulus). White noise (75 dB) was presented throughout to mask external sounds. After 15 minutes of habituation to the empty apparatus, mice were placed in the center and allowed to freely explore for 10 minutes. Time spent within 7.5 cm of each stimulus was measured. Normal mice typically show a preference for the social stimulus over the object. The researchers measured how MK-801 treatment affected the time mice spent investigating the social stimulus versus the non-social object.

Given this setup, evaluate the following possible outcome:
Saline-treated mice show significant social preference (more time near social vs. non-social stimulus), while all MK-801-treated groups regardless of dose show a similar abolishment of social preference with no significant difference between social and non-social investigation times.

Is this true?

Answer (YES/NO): NO